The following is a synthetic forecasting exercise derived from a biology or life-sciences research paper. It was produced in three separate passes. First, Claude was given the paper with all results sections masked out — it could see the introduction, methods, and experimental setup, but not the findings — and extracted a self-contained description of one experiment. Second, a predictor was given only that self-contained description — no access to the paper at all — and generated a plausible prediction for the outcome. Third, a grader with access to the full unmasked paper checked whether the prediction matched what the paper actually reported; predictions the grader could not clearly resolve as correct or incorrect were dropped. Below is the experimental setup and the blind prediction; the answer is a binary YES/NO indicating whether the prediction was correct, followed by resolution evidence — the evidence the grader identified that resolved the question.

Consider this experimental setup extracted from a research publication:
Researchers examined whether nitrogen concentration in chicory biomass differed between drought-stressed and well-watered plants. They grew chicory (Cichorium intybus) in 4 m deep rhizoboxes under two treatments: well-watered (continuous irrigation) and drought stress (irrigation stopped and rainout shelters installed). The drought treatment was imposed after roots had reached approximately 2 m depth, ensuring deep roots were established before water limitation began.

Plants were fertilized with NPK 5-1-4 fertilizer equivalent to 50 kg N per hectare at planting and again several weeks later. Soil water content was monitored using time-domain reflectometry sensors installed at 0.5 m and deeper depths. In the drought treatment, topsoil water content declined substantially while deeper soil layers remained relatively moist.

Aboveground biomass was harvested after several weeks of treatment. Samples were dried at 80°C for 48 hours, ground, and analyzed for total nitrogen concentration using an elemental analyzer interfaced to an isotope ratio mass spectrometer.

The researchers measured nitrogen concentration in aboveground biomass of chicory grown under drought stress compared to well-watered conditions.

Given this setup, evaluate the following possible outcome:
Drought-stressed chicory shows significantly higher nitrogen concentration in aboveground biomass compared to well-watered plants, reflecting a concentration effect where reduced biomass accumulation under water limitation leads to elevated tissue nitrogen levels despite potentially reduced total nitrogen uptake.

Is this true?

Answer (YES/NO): NO